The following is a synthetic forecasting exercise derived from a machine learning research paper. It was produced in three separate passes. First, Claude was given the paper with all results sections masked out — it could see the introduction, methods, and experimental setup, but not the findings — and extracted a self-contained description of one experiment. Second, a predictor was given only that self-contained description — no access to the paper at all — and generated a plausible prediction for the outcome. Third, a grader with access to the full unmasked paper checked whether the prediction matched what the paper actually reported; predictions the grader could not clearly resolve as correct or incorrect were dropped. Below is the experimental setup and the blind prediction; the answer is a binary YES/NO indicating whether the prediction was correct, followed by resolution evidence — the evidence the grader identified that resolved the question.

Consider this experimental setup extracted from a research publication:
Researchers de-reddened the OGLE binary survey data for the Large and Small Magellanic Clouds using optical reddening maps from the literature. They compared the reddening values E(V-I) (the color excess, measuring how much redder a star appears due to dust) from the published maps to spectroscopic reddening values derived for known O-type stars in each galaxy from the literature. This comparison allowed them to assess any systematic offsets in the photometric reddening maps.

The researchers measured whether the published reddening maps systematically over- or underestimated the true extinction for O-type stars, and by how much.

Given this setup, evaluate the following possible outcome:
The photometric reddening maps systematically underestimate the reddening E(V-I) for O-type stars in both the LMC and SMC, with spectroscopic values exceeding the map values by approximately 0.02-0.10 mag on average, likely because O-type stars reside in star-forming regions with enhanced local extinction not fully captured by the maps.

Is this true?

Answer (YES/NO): NO